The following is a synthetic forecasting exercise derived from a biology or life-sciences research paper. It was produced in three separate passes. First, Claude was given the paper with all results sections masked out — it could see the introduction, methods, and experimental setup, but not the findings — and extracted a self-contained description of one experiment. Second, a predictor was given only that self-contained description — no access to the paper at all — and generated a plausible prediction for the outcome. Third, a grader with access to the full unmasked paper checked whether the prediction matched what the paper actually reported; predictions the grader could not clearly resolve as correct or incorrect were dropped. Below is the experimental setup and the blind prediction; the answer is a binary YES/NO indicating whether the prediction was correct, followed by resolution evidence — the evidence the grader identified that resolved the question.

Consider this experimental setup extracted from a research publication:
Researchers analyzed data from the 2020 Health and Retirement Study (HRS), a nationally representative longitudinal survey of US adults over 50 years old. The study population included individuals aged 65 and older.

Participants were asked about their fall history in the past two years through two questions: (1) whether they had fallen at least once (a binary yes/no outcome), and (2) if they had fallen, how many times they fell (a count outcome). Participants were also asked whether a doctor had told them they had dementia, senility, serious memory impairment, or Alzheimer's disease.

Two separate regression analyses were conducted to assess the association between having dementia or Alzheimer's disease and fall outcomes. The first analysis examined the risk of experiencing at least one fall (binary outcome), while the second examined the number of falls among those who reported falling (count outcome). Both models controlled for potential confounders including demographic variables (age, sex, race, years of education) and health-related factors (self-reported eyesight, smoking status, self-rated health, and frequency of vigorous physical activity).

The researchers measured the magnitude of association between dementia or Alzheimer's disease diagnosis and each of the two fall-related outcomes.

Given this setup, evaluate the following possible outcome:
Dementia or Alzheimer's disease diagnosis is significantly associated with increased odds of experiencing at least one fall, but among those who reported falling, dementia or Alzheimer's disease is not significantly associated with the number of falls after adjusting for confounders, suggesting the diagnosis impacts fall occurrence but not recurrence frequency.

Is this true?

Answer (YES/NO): NO